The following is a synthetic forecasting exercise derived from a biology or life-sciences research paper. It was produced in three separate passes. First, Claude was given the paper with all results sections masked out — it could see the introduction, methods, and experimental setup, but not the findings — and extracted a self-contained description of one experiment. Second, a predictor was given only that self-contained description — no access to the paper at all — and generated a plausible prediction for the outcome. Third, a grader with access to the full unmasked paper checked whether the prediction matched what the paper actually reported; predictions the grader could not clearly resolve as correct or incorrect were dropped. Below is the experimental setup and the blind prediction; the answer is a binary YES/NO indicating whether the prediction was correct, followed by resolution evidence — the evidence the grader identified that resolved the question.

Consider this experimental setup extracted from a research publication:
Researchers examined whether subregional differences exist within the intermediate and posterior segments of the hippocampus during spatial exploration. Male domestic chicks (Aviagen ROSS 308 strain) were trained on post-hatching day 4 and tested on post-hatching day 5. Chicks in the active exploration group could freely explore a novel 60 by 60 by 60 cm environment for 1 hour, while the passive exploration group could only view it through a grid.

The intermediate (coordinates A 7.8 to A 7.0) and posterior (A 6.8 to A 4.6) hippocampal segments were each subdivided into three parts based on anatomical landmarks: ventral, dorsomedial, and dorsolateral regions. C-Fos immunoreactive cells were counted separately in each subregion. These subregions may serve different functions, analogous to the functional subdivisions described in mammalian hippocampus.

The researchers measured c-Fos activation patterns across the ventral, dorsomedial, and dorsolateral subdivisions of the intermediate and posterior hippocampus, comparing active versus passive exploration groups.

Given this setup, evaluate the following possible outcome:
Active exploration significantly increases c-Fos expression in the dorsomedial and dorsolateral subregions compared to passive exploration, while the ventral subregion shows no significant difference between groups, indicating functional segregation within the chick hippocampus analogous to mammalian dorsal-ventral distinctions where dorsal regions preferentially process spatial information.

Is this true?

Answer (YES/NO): NO